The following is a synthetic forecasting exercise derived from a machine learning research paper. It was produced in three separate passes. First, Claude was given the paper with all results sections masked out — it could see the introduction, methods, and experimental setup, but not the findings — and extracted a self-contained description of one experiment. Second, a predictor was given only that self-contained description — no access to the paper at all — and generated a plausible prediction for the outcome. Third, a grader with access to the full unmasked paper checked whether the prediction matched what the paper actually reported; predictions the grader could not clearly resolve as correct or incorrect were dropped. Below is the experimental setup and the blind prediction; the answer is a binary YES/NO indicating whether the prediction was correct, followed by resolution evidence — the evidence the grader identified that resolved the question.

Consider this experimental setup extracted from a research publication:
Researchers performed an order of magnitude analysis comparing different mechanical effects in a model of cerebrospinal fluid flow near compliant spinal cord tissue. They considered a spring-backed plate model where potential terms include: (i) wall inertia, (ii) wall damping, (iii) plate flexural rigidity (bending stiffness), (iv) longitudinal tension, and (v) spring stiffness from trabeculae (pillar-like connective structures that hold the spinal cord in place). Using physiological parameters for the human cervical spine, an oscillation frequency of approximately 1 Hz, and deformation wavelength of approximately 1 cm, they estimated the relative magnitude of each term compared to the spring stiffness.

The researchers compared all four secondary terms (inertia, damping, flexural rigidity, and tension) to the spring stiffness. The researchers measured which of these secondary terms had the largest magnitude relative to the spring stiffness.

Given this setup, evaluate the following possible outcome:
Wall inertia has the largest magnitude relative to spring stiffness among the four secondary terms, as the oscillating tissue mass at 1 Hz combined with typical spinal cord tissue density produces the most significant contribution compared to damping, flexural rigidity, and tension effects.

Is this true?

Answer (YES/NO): NO